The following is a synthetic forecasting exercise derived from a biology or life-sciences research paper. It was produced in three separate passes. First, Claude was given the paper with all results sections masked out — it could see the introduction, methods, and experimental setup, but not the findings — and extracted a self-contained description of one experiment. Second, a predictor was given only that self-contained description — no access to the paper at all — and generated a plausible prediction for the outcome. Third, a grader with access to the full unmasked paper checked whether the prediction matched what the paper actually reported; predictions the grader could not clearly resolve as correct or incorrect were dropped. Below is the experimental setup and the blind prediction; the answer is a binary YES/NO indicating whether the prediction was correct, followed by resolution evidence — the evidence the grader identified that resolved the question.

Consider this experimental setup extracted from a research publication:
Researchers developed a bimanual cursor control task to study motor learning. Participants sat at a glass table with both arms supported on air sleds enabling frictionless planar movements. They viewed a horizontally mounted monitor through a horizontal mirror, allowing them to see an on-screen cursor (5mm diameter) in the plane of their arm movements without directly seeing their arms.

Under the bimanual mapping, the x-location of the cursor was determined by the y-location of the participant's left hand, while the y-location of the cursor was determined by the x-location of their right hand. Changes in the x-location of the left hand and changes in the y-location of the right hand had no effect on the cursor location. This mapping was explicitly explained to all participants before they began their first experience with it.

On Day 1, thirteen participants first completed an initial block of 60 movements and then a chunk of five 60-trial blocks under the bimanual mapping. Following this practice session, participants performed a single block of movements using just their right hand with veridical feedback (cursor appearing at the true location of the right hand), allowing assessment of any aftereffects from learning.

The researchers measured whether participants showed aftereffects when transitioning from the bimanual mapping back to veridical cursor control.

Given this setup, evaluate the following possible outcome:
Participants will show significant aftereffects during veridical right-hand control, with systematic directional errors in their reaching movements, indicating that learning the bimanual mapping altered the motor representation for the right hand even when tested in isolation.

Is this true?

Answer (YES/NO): NO